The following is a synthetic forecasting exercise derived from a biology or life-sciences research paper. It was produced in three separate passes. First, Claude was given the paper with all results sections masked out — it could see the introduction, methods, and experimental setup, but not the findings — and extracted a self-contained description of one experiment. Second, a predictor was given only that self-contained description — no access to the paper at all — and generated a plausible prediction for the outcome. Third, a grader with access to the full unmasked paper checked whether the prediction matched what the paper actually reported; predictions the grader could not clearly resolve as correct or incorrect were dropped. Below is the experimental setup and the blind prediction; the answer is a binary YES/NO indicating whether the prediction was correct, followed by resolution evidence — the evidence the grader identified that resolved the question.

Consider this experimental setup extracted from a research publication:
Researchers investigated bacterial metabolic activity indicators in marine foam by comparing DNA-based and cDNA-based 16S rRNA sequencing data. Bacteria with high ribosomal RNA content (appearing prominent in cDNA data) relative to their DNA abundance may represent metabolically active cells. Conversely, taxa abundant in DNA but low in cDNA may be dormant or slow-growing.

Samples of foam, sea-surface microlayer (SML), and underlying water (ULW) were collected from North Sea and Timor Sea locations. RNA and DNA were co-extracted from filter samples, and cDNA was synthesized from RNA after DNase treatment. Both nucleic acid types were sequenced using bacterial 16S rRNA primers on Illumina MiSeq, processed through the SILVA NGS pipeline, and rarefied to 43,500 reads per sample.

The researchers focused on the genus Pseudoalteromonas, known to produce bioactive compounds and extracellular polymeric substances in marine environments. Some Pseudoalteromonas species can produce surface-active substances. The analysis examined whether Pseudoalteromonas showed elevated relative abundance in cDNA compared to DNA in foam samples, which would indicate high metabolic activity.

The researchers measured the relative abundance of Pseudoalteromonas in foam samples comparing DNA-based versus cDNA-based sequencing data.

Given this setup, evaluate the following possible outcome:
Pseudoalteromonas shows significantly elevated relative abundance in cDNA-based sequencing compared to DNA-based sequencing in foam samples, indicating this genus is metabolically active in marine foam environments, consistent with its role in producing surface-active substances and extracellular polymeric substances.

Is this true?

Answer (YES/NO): YES